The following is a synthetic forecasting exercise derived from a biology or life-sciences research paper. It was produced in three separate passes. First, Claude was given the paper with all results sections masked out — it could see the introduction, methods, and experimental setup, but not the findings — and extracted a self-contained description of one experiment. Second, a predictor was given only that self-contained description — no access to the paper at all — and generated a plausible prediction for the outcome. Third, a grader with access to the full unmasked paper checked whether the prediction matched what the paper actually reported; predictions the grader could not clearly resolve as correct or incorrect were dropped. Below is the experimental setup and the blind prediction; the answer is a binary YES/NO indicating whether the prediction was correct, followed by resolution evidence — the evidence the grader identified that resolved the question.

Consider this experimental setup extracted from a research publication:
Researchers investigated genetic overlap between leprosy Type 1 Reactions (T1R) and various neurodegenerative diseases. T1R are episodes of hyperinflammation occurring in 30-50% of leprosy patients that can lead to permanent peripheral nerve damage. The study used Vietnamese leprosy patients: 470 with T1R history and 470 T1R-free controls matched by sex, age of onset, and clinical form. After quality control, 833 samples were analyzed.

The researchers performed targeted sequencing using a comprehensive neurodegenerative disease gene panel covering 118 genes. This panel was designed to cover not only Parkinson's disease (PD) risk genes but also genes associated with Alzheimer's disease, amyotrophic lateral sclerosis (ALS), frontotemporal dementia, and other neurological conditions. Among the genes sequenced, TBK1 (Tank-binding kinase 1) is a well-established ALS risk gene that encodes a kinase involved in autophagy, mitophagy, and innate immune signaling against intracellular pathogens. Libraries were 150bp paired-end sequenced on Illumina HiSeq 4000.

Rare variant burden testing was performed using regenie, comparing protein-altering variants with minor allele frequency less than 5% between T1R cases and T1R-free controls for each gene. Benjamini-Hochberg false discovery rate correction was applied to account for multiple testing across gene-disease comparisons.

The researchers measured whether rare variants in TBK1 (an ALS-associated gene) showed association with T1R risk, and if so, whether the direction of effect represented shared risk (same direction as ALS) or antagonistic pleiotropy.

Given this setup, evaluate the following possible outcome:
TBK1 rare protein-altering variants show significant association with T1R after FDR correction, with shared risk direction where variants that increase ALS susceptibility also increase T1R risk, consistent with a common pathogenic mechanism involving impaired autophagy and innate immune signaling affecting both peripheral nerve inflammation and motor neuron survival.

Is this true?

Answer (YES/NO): YES